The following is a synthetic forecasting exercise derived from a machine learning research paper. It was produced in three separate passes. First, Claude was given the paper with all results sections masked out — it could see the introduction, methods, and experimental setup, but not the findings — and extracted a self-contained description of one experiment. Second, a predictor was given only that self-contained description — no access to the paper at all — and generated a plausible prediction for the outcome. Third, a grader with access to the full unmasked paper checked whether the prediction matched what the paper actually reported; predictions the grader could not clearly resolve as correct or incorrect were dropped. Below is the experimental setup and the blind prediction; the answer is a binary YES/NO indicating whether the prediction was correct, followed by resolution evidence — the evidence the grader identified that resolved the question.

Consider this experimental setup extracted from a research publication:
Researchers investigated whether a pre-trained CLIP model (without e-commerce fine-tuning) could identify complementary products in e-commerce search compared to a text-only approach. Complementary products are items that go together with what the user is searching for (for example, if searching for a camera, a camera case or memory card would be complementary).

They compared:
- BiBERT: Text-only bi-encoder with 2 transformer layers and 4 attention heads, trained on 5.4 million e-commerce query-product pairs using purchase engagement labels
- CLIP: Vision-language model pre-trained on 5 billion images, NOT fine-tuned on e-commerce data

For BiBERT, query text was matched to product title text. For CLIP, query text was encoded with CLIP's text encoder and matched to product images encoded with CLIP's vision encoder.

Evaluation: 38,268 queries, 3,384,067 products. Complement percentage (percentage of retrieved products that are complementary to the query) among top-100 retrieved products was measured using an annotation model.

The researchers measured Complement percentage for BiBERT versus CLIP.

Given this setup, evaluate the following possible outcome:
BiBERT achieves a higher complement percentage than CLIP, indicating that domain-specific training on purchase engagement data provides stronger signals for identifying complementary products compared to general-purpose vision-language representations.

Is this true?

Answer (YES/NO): NO